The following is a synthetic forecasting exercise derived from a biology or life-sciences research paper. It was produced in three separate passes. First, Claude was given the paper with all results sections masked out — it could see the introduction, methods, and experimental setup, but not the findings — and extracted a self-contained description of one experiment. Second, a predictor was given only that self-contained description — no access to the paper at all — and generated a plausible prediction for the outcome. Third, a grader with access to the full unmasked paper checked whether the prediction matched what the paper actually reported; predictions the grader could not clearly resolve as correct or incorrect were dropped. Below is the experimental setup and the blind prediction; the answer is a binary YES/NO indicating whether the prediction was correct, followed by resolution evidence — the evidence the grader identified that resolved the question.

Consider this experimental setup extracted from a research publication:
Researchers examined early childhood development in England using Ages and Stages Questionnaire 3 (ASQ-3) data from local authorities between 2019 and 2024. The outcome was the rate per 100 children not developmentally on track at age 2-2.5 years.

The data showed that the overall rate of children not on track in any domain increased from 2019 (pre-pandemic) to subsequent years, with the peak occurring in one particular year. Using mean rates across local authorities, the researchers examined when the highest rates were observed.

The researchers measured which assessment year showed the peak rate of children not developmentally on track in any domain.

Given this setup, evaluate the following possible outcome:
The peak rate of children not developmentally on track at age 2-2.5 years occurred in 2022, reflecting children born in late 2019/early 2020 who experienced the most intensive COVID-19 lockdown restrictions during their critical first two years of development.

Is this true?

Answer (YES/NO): NO